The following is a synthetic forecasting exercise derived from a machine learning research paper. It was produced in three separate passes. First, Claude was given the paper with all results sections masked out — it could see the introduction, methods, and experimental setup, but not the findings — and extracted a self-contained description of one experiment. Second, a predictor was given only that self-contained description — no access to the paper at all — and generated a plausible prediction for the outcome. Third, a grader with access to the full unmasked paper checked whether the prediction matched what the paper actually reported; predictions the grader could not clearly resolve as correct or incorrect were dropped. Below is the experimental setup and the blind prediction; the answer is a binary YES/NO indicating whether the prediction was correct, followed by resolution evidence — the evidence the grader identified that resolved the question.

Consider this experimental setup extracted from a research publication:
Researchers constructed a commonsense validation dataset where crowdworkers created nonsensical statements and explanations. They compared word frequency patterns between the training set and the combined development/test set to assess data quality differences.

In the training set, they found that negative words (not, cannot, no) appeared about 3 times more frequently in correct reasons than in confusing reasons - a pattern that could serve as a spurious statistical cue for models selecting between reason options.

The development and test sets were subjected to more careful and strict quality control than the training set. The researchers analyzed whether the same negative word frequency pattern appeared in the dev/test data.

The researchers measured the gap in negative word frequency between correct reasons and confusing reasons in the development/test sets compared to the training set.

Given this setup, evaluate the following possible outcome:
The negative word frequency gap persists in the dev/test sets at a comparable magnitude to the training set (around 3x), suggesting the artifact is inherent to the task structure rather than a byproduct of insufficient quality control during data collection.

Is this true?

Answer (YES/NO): NO